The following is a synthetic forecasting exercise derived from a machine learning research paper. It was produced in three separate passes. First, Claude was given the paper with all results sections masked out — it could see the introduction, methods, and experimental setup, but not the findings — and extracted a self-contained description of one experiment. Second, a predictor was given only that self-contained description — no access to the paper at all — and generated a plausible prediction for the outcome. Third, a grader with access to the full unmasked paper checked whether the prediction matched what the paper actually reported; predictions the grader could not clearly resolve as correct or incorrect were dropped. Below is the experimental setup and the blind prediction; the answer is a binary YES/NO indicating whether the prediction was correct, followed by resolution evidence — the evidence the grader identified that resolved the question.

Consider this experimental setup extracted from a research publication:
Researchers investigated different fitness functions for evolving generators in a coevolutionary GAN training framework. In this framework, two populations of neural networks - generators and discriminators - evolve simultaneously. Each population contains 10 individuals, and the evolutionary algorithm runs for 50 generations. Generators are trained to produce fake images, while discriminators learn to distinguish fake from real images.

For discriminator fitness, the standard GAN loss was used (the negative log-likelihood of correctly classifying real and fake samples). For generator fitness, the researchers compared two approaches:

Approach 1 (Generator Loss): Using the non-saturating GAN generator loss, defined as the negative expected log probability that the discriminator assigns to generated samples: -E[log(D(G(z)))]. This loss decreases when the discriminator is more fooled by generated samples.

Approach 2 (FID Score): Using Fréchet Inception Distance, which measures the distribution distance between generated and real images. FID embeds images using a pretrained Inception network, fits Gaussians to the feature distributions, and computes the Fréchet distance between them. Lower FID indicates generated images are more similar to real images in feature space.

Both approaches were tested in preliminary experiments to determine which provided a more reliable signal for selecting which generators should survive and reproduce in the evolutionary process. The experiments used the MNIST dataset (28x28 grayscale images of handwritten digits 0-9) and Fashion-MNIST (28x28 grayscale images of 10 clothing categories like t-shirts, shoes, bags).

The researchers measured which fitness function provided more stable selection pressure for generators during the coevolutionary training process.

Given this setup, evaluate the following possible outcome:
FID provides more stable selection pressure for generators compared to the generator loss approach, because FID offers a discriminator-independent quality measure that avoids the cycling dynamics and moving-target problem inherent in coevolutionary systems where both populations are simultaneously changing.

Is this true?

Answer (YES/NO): YES